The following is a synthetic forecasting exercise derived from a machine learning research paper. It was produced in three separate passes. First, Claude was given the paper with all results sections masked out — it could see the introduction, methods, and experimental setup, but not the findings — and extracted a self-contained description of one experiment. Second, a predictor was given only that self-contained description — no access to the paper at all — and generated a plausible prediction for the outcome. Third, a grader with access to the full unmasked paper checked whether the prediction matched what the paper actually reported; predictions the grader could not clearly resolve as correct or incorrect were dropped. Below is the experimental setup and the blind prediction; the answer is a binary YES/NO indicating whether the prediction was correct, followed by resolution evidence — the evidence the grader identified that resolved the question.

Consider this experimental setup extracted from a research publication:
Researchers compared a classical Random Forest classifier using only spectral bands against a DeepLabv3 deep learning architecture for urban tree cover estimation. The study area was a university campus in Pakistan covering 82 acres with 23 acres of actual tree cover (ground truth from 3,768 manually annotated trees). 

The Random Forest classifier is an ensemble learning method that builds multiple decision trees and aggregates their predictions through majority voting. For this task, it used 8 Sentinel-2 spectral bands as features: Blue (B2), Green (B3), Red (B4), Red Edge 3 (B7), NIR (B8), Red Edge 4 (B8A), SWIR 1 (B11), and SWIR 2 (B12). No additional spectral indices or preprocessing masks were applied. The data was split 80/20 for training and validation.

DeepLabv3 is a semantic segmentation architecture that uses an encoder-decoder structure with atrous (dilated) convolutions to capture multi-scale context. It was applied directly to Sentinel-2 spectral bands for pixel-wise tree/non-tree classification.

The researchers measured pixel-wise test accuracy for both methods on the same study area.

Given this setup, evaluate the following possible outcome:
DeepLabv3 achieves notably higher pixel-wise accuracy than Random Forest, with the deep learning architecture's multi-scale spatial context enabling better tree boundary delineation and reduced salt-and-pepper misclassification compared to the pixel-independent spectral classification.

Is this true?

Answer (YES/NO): NO